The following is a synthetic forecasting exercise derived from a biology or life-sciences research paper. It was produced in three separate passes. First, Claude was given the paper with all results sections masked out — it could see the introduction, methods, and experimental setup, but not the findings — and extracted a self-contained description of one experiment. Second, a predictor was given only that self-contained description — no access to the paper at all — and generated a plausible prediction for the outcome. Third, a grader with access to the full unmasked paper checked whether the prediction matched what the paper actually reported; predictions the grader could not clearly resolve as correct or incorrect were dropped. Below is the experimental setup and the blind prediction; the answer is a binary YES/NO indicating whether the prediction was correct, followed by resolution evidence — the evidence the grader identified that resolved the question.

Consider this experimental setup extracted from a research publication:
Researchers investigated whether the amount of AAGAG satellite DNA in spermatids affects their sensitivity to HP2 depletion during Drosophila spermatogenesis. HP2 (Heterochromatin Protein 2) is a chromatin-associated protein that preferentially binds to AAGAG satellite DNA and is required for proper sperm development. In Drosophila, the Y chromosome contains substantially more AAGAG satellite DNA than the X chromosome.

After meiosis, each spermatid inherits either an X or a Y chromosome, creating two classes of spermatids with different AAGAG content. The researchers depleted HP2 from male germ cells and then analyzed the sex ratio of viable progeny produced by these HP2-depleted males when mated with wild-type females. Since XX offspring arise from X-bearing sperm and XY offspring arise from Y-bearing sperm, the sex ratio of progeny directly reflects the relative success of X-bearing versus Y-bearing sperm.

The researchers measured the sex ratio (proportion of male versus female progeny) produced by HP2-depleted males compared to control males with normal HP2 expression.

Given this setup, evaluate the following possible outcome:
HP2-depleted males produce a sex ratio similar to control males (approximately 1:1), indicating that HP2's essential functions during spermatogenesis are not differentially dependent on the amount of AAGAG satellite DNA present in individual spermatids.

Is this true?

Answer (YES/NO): NO